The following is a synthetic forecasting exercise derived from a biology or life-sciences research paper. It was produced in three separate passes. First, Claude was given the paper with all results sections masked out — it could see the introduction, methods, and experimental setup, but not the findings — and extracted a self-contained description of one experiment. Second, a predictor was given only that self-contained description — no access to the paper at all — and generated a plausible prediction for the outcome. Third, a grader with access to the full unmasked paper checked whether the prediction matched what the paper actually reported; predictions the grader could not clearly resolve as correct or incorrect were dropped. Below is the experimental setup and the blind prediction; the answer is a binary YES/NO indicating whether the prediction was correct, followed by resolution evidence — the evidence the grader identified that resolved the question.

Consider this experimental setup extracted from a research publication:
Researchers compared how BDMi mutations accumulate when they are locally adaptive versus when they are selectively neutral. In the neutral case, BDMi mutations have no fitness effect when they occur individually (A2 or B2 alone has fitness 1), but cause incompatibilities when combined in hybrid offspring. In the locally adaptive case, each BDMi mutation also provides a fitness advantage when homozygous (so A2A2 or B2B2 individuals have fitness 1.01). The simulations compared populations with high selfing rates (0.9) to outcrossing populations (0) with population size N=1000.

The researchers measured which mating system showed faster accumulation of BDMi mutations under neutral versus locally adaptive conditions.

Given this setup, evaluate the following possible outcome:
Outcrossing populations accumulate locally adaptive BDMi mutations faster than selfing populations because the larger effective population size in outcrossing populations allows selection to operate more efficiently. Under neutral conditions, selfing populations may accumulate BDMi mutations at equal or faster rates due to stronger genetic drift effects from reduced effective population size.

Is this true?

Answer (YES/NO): NO